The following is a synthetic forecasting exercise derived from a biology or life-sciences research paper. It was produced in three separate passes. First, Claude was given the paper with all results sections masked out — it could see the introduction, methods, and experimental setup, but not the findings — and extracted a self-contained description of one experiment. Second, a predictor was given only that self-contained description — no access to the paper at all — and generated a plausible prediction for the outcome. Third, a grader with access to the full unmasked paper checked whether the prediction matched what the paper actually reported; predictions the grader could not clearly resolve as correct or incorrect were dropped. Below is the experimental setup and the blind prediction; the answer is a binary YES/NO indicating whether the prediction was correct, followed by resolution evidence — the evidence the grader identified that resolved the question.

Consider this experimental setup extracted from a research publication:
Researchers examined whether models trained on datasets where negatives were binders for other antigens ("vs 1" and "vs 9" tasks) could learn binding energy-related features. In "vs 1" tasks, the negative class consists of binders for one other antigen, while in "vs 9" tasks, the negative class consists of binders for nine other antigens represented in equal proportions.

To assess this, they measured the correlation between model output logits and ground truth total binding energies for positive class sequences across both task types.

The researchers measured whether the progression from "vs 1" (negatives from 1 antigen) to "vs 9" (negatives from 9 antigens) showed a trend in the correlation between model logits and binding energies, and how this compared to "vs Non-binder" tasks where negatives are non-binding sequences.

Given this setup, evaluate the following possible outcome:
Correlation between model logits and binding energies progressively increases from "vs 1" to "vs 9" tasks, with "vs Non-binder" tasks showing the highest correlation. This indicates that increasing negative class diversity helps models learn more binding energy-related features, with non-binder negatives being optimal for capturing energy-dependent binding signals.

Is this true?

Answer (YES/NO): YES